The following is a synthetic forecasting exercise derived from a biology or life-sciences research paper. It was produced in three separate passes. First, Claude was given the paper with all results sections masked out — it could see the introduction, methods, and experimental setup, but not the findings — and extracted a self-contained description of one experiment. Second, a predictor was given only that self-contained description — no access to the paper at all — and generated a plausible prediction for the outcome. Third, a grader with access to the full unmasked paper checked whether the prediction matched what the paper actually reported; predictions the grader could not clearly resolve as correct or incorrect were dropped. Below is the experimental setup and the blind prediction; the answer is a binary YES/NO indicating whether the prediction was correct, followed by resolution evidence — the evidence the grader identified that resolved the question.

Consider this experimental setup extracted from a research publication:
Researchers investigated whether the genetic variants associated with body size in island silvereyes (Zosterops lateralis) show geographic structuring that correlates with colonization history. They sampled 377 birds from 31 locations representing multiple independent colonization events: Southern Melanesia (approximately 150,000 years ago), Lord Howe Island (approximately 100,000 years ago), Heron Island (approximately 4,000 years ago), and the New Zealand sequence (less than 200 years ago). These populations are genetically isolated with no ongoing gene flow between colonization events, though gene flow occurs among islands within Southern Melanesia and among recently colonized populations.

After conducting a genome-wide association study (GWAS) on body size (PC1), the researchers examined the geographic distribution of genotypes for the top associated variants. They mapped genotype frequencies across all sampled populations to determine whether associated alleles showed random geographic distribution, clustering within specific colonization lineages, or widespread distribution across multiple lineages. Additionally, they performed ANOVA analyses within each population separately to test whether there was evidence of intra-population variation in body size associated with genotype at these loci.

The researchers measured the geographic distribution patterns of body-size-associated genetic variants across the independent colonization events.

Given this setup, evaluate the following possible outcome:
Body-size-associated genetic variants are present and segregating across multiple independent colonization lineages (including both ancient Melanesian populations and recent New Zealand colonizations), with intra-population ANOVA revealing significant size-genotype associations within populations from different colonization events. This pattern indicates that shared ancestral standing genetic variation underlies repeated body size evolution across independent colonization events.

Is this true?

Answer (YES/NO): NO